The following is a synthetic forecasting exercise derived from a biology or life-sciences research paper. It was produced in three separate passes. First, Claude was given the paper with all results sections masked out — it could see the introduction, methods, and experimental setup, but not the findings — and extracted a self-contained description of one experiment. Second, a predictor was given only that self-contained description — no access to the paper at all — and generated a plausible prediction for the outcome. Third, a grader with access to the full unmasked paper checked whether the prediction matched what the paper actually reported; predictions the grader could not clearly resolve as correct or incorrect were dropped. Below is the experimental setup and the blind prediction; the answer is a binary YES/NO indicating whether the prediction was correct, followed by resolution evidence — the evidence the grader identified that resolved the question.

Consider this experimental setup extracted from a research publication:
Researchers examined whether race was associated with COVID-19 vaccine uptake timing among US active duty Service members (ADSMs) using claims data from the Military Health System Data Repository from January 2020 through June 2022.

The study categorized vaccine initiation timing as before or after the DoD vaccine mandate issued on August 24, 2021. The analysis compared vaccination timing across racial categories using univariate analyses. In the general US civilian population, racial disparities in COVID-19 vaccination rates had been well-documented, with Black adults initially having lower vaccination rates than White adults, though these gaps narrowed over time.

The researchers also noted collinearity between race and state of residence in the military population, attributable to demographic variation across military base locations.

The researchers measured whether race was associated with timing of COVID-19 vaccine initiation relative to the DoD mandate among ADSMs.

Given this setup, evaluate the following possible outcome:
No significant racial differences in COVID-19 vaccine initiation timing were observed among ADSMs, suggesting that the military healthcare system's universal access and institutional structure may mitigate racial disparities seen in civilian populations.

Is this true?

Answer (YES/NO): NO